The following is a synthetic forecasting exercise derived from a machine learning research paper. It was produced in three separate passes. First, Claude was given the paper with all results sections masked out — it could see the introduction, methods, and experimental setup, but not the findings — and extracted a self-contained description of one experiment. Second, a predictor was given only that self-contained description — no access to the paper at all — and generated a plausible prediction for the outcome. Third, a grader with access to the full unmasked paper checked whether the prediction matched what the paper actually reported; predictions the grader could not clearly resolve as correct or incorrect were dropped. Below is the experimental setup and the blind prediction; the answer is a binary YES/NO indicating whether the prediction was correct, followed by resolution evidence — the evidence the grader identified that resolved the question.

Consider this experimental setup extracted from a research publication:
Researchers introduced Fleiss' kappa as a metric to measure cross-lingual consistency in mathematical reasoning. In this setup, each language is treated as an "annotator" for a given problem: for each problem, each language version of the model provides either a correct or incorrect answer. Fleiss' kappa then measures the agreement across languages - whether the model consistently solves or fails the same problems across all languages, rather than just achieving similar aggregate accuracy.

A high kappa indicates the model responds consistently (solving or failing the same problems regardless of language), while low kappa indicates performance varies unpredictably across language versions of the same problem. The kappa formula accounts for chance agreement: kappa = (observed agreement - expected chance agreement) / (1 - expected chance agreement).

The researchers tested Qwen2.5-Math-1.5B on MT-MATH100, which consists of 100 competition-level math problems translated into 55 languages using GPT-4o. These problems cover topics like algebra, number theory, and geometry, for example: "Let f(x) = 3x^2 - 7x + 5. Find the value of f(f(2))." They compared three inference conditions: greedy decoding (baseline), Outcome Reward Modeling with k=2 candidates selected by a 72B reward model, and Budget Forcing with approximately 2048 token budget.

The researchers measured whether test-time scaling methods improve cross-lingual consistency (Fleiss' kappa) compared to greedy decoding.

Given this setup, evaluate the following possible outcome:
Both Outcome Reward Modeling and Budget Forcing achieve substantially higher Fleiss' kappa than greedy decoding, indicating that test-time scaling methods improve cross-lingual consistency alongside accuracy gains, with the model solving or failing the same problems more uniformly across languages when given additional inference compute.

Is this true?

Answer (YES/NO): NO